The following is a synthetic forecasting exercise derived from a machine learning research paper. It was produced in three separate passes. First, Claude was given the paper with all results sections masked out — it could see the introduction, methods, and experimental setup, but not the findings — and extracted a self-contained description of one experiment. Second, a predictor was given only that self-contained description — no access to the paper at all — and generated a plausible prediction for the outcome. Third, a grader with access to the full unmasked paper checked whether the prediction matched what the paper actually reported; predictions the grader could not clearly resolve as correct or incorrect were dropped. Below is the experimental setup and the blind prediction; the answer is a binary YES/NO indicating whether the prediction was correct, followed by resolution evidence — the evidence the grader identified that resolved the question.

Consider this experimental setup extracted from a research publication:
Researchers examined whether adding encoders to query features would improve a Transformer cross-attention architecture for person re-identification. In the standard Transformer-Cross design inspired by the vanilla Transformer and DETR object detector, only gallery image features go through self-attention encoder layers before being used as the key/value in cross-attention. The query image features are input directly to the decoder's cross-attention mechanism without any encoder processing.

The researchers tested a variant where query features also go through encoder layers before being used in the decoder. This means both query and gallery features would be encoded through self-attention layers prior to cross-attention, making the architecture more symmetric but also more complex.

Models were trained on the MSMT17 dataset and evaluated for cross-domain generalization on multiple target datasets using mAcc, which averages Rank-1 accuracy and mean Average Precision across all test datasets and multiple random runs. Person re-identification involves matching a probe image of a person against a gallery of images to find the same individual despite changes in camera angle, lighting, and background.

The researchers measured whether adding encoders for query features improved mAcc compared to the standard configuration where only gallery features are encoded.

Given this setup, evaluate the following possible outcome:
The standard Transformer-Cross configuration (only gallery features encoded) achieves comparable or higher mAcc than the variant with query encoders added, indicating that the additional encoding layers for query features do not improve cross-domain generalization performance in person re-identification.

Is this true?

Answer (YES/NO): YES